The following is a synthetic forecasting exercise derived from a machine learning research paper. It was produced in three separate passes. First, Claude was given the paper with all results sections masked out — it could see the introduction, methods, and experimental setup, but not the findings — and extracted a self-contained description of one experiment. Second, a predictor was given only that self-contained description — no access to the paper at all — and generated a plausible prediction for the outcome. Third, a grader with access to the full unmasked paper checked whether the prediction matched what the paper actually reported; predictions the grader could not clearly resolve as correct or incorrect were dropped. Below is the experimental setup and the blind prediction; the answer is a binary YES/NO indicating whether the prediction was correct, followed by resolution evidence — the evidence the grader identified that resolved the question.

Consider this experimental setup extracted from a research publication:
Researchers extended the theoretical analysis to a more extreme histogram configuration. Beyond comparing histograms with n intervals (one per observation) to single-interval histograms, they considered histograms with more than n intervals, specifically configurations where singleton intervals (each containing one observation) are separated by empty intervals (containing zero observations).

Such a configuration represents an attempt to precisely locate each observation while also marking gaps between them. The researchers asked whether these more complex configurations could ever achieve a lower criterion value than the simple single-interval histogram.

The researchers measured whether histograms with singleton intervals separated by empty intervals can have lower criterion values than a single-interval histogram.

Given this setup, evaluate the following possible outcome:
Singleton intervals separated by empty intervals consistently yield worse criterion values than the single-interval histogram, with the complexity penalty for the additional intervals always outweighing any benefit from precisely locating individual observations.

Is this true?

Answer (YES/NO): YES